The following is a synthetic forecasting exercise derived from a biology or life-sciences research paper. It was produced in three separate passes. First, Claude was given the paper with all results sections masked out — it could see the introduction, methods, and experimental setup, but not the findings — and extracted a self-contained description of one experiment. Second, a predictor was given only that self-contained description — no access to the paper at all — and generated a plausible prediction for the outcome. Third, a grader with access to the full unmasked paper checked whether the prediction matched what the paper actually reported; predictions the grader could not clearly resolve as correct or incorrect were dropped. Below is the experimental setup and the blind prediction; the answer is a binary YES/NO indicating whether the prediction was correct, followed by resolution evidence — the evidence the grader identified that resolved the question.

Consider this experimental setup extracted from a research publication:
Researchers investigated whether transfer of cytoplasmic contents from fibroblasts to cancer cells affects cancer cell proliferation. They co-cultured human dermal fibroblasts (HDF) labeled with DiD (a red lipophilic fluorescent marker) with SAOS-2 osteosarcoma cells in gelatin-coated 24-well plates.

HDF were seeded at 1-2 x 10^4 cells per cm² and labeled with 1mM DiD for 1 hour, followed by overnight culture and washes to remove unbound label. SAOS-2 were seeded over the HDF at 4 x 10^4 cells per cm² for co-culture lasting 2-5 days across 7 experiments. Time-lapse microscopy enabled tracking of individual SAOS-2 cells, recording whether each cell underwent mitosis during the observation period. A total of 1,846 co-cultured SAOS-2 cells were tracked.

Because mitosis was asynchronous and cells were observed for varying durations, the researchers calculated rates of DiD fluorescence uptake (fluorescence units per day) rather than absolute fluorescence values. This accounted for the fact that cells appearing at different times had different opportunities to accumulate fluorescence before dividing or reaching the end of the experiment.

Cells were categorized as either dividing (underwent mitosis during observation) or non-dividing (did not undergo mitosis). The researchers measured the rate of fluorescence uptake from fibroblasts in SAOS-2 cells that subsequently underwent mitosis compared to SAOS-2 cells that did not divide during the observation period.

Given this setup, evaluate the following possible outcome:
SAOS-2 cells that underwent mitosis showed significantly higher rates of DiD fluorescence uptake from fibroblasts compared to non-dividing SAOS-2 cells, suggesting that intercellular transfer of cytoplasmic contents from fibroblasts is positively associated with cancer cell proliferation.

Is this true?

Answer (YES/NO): YES